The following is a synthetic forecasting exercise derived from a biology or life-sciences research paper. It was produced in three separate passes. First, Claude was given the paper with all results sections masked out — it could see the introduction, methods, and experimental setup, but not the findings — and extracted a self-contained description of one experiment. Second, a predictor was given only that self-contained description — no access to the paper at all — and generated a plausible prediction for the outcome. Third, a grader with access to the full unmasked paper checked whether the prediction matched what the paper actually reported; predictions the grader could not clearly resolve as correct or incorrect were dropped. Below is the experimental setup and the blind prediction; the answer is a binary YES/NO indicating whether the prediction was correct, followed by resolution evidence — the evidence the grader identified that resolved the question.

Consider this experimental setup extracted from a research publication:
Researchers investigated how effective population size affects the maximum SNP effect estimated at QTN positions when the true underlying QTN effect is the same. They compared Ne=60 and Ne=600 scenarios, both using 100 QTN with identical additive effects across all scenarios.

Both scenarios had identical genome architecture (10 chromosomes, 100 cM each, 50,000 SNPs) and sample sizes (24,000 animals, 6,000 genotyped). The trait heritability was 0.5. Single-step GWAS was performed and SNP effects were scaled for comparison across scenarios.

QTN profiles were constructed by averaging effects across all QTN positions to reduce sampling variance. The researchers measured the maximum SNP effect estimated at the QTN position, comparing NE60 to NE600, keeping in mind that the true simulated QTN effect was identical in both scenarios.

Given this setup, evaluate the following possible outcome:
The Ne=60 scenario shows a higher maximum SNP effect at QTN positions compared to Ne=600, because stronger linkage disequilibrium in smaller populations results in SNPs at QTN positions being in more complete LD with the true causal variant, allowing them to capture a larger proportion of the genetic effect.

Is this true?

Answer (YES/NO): NO